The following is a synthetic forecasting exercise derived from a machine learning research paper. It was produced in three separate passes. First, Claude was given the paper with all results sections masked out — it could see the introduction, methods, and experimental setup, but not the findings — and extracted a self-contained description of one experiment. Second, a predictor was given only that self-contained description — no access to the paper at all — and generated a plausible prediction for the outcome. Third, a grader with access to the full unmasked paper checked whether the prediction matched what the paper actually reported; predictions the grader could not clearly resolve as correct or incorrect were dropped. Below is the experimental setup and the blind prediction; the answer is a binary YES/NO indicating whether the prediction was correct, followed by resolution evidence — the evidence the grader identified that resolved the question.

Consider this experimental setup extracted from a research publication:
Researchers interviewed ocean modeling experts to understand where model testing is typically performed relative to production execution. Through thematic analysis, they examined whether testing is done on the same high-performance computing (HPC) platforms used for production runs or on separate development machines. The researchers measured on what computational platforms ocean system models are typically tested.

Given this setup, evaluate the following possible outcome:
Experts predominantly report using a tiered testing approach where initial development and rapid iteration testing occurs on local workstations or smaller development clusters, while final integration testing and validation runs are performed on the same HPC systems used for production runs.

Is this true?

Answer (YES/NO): YES